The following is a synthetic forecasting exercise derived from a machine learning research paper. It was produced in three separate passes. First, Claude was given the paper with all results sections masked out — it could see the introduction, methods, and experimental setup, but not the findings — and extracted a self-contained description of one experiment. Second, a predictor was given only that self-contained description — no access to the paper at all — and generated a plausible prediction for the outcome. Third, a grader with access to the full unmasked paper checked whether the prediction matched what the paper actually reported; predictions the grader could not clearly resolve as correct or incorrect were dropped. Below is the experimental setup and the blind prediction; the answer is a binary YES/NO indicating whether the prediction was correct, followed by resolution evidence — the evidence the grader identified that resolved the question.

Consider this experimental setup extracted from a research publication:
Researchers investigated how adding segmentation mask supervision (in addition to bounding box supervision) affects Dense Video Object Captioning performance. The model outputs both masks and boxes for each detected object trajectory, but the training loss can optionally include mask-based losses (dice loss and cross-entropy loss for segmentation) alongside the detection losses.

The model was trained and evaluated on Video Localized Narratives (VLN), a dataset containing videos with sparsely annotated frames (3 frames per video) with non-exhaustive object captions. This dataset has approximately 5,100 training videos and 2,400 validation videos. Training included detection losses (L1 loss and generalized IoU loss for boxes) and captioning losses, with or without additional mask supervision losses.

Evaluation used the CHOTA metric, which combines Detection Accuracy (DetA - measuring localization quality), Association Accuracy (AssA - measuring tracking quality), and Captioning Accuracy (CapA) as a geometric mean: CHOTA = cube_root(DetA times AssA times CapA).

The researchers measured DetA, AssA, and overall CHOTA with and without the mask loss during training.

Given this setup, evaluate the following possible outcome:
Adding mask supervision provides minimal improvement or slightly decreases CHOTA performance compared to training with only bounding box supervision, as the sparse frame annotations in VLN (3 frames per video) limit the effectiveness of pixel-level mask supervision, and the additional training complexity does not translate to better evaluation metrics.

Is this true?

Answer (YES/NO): NO